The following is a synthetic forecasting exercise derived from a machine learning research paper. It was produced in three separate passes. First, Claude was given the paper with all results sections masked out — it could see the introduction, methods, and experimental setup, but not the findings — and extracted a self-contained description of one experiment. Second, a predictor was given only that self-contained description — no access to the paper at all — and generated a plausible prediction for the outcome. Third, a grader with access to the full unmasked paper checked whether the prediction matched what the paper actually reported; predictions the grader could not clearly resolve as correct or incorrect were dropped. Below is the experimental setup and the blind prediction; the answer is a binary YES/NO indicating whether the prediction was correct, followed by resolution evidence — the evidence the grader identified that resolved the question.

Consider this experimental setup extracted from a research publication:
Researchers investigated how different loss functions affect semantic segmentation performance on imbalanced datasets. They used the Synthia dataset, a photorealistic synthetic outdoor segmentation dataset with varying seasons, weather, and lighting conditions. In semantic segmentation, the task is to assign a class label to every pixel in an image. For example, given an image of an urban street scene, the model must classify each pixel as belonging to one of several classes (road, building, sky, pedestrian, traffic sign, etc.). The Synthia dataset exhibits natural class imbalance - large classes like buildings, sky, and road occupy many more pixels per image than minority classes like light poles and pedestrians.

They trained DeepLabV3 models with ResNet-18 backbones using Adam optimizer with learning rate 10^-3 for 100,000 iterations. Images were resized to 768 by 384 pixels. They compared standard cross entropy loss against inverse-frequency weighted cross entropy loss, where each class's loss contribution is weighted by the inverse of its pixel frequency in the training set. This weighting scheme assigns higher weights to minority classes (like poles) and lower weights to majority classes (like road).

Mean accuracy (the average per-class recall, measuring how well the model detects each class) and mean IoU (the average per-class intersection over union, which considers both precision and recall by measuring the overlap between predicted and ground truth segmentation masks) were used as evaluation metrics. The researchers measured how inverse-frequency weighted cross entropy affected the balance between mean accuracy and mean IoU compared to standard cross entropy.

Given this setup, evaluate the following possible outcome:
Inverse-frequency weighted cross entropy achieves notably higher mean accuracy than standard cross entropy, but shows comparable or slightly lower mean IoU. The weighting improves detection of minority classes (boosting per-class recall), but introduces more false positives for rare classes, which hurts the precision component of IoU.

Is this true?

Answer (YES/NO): NO